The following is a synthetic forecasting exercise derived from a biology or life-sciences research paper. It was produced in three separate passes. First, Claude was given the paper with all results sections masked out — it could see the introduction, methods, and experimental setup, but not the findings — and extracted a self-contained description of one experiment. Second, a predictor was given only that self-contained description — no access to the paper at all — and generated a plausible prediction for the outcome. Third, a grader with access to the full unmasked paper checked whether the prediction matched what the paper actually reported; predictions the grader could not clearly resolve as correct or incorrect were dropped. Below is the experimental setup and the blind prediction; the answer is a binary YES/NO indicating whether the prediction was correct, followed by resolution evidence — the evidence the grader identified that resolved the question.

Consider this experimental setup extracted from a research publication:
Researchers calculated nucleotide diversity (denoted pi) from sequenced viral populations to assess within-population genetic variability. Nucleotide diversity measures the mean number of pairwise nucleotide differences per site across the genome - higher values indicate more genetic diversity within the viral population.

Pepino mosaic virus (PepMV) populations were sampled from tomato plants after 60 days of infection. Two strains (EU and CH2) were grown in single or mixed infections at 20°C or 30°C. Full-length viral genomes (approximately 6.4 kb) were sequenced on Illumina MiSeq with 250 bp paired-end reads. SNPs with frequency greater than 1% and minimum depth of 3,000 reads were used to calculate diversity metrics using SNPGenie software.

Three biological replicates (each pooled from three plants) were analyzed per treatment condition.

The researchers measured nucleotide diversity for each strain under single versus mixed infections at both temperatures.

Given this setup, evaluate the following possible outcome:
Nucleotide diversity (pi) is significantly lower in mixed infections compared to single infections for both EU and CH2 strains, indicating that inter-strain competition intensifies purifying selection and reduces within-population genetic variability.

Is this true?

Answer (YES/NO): NO